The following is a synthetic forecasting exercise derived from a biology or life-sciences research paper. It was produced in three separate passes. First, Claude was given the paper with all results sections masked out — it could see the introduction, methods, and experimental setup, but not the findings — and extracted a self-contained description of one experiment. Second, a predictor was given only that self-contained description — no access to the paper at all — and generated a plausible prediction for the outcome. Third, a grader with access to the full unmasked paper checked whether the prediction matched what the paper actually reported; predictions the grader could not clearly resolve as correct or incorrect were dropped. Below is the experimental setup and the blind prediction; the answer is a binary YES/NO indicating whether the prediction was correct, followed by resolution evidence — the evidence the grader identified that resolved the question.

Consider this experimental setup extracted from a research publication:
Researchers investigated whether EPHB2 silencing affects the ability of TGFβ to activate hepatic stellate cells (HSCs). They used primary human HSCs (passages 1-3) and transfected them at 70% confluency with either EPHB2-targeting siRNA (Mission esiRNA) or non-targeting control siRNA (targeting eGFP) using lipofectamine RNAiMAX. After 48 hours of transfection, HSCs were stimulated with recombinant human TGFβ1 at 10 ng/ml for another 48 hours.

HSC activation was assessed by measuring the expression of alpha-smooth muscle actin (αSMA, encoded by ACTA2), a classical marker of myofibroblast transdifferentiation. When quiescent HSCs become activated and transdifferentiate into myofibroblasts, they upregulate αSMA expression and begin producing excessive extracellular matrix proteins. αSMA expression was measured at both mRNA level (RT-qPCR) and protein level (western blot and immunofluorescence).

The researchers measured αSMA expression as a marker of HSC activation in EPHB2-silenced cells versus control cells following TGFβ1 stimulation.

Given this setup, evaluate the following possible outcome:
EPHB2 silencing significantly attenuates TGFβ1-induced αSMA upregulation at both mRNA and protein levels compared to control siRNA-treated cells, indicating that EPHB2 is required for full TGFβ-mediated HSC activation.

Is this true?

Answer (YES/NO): YES